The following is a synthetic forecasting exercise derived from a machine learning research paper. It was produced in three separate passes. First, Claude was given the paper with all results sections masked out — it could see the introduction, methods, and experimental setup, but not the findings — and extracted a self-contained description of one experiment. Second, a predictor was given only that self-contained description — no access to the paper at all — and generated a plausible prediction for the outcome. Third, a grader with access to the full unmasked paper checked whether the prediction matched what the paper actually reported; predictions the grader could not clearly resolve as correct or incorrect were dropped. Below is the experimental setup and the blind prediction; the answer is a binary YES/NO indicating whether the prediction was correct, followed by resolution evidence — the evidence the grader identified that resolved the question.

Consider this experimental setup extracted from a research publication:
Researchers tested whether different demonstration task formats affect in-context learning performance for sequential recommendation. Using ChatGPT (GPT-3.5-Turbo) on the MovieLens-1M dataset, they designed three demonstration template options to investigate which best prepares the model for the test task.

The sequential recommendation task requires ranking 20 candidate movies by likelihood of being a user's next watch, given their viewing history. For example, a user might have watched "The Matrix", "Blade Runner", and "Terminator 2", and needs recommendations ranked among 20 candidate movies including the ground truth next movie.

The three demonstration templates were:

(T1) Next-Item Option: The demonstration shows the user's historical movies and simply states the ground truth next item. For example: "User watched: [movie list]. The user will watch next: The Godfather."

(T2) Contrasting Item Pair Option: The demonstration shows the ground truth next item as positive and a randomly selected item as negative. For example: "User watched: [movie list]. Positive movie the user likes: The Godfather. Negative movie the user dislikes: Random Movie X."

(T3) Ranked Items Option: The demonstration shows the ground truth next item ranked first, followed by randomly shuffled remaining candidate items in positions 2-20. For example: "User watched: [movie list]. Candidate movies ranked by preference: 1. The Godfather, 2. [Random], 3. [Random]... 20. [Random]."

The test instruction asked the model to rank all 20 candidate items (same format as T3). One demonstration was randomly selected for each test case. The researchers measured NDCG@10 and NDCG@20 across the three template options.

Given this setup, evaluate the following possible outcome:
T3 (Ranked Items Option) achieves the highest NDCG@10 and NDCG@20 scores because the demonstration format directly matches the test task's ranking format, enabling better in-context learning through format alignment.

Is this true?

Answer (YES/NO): YES